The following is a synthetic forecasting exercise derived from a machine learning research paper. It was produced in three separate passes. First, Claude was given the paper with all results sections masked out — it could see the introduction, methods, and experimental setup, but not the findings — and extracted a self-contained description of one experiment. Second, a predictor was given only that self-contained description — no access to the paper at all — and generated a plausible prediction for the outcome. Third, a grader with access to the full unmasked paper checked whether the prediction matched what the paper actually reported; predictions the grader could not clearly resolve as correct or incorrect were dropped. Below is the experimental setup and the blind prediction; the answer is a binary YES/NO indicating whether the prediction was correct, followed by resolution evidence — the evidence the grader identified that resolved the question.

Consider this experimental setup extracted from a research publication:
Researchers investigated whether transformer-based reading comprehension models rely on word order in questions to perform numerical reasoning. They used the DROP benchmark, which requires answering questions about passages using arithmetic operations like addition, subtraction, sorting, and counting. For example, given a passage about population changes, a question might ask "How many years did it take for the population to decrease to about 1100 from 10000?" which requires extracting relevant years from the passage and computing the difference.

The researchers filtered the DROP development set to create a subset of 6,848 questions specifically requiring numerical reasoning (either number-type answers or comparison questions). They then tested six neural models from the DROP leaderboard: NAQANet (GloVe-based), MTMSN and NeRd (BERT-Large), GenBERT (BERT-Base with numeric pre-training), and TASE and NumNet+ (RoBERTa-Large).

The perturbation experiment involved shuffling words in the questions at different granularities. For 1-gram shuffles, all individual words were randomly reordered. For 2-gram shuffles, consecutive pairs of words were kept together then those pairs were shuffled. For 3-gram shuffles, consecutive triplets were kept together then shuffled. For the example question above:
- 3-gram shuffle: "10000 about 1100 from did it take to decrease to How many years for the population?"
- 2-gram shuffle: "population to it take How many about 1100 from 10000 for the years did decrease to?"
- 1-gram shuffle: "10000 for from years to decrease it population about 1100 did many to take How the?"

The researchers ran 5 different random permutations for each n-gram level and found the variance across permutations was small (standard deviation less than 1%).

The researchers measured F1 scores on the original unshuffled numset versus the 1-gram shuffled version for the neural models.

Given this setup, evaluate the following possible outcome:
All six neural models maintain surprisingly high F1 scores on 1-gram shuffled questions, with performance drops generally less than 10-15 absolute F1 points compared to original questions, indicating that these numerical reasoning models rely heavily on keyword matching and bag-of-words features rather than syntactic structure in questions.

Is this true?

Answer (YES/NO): NO